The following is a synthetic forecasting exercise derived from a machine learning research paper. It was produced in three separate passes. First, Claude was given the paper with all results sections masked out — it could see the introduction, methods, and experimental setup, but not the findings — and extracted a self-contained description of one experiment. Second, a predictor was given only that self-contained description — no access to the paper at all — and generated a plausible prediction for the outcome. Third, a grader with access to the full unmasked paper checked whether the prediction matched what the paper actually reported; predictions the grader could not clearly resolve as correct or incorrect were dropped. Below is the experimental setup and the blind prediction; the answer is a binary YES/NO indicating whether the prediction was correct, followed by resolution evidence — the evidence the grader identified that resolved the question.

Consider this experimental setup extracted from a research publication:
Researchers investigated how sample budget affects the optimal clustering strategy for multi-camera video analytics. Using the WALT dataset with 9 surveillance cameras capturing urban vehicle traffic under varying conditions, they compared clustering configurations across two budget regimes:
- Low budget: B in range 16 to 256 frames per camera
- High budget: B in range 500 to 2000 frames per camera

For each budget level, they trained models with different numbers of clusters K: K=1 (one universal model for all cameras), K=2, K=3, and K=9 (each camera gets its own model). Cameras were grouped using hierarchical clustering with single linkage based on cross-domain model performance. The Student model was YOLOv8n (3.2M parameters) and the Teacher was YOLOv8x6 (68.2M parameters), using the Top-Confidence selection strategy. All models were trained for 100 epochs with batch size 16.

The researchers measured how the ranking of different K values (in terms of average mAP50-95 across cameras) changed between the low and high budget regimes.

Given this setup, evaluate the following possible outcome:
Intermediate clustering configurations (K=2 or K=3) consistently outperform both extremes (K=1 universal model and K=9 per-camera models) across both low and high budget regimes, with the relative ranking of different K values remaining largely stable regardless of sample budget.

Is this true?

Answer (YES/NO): NO